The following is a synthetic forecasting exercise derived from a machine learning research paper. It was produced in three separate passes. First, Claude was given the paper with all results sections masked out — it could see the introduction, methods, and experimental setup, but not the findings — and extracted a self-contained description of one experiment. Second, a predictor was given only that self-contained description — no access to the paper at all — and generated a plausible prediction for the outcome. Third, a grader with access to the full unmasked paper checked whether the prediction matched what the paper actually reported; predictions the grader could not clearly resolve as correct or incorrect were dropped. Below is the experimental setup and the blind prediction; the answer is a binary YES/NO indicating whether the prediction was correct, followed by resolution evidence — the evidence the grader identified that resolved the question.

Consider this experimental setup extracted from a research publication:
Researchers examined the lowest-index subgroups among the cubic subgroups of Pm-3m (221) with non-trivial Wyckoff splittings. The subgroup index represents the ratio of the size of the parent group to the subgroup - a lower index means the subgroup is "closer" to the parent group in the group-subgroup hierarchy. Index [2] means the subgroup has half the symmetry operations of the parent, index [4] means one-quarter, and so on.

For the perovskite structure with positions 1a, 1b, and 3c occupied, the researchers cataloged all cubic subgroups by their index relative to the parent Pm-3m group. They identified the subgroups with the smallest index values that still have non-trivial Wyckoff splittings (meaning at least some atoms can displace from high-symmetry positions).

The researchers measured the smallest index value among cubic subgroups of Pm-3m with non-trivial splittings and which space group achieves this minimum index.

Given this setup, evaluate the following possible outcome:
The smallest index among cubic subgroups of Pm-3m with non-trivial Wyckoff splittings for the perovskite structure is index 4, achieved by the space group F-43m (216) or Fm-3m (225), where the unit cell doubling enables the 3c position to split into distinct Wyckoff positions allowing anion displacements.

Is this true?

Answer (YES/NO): NO